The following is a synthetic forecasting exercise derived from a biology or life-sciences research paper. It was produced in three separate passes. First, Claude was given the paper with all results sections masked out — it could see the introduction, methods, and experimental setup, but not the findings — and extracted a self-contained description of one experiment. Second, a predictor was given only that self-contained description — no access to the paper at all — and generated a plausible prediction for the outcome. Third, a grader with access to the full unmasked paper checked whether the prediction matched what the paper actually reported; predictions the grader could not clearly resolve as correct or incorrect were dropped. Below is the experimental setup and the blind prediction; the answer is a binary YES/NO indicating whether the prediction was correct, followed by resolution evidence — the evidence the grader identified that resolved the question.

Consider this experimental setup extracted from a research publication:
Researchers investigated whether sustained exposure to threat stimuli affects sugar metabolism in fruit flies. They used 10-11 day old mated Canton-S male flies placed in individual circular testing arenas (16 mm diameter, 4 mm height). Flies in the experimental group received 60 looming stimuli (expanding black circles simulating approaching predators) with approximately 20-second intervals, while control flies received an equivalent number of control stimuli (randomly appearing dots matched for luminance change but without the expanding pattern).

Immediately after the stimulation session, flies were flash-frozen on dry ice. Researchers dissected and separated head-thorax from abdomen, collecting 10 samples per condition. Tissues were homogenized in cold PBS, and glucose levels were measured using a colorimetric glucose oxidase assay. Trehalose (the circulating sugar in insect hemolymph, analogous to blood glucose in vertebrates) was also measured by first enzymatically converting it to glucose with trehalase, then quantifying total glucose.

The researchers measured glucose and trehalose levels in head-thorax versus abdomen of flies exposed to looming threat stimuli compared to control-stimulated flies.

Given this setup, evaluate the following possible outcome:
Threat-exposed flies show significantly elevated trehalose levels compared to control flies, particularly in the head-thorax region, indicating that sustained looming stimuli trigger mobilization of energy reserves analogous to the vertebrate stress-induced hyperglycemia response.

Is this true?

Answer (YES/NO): NO